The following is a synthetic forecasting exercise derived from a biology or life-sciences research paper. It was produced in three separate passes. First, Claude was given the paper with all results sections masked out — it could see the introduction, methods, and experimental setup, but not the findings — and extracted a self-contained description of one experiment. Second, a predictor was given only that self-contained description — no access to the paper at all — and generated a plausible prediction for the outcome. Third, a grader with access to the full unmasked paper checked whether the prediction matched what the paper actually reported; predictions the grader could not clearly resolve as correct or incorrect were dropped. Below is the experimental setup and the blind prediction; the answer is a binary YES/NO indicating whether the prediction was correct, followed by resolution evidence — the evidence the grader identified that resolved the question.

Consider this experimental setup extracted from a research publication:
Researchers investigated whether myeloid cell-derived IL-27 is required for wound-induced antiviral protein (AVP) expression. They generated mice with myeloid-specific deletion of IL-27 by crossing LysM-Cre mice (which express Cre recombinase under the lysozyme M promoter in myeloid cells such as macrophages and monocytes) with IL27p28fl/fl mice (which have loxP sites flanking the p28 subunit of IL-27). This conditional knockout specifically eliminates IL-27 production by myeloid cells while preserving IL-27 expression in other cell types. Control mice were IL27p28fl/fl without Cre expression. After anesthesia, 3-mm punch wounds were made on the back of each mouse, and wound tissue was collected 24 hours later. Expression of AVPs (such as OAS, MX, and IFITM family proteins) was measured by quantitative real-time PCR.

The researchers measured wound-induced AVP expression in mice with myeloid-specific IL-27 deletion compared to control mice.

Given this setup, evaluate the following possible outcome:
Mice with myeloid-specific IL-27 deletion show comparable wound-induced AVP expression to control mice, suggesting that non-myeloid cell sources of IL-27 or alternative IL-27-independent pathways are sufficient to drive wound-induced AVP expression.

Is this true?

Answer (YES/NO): NO